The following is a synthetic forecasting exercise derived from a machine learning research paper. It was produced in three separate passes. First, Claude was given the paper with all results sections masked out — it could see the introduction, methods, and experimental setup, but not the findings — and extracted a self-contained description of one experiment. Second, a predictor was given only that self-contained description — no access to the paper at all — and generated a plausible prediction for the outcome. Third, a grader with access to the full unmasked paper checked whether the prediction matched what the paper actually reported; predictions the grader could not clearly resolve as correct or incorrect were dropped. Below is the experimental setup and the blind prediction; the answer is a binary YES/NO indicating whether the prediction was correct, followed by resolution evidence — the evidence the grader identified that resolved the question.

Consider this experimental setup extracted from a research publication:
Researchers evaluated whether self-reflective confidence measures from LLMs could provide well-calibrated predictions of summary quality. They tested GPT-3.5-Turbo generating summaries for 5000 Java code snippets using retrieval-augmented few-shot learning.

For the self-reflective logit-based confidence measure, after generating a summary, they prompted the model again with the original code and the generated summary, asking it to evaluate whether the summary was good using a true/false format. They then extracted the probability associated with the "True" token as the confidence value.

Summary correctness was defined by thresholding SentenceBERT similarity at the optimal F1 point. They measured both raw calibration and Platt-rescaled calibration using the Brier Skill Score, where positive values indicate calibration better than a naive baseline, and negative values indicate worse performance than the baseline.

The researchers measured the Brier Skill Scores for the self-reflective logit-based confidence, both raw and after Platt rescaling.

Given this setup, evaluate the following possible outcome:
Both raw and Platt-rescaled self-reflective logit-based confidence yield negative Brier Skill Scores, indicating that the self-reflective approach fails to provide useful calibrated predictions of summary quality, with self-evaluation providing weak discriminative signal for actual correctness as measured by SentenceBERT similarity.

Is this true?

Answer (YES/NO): YES